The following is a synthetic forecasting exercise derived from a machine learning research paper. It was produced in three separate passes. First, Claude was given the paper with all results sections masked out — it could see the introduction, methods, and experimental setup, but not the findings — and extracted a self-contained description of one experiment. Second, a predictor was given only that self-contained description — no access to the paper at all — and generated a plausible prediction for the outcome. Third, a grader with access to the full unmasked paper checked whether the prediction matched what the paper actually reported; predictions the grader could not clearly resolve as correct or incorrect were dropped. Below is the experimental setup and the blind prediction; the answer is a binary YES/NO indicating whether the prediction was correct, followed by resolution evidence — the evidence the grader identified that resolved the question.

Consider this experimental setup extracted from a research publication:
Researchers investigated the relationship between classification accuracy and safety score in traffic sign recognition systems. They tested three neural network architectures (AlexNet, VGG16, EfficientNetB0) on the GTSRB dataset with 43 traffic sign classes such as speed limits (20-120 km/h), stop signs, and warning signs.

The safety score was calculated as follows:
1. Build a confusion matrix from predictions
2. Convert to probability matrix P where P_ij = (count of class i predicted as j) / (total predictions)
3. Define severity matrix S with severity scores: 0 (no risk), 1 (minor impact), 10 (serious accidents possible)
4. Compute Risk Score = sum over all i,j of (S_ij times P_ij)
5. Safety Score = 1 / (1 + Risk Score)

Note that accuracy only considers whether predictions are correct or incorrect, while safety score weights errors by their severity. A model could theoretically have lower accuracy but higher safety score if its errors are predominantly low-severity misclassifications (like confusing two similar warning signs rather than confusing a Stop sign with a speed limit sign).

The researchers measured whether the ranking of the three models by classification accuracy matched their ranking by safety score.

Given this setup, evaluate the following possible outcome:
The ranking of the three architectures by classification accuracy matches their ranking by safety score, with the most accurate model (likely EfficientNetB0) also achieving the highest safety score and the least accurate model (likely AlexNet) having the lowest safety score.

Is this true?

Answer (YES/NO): YES